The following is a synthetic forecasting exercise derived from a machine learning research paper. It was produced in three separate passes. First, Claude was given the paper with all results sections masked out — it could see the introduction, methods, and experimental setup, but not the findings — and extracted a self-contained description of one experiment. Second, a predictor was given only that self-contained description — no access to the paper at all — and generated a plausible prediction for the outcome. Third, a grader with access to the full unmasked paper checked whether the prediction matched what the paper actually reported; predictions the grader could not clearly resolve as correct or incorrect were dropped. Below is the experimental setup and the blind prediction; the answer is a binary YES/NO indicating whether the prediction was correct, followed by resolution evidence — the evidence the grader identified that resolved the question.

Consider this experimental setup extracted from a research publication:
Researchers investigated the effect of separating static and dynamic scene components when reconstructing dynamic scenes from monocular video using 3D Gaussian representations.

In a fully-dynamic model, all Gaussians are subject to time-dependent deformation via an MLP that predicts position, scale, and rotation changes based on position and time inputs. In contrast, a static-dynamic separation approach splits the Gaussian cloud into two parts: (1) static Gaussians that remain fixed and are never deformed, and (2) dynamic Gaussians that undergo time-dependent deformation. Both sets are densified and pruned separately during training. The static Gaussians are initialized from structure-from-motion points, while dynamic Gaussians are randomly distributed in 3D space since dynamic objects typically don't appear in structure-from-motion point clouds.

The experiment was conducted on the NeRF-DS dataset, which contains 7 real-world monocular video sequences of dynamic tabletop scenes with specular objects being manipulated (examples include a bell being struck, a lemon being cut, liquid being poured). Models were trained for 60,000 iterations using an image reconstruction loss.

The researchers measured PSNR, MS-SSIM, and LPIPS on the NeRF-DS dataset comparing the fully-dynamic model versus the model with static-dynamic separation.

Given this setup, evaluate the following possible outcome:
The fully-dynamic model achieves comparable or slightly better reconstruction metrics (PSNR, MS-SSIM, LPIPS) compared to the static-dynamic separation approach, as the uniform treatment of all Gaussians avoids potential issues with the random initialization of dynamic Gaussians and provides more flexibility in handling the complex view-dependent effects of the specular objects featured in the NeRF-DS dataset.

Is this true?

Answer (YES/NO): NO